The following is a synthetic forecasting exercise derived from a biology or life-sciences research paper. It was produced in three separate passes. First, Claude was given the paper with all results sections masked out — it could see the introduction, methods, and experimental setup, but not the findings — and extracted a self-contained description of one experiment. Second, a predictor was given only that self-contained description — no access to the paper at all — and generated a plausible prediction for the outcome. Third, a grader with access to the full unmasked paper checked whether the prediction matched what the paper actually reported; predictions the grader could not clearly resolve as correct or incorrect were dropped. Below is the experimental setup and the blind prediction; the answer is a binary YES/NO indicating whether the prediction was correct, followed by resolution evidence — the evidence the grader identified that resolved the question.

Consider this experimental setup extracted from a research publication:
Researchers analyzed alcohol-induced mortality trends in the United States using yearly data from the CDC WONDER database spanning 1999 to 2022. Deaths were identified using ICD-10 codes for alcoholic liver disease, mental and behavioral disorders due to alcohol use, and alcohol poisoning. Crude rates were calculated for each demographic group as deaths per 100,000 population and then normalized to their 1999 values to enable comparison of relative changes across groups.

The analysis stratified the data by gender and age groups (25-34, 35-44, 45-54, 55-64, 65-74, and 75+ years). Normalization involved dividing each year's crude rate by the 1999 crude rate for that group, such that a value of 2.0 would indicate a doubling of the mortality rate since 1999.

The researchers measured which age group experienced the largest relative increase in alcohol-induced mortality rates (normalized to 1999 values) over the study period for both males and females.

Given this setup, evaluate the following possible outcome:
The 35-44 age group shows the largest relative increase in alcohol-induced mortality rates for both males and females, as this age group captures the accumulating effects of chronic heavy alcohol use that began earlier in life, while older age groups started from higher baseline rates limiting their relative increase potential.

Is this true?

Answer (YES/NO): NO